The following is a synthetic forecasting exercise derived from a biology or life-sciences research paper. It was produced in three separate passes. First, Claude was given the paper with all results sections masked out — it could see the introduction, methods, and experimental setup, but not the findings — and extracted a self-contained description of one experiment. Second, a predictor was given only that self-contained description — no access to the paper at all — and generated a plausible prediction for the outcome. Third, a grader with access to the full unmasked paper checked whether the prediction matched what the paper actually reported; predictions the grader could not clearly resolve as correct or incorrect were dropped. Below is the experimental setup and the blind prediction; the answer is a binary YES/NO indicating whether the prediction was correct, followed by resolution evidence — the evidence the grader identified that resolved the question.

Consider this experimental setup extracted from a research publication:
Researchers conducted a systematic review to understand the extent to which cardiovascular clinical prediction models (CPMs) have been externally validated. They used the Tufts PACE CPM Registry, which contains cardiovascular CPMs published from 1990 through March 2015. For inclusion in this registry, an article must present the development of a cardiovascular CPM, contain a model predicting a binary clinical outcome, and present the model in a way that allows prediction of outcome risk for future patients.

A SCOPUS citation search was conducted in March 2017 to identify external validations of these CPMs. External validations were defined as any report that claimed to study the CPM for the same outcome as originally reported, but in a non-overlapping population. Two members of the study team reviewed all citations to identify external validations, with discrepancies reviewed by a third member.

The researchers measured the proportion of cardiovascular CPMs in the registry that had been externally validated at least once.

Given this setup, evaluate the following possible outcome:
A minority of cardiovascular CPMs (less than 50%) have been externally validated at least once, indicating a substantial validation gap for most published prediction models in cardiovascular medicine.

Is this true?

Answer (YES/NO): YES